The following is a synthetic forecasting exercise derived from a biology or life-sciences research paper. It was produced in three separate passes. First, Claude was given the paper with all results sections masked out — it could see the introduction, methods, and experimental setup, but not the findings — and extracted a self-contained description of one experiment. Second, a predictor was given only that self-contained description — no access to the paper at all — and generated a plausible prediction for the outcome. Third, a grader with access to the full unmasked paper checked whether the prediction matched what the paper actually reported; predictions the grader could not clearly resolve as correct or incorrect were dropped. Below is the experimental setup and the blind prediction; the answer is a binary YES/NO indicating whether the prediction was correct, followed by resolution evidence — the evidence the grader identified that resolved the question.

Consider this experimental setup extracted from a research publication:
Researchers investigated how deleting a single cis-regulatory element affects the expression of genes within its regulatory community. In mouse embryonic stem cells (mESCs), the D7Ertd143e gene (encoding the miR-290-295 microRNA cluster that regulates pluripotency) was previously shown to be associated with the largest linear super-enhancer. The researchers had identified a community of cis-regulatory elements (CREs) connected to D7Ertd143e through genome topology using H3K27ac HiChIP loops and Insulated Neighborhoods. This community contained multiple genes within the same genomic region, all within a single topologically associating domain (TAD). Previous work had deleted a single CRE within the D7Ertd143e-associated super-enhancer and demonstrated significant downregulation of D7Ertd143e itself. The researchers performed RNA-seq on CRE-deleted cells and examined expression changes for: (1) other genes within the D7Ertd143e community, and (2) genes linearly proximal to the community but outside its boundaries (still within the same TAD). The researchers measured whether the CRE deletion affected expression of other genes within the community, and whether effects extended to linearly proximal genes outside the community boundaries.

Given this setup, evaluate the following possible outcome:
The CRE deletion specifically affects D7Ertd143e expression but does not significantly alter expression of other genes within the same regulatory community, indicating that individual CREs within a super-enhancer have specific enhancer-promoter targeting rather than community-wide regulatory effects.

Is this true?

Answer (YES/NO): NO